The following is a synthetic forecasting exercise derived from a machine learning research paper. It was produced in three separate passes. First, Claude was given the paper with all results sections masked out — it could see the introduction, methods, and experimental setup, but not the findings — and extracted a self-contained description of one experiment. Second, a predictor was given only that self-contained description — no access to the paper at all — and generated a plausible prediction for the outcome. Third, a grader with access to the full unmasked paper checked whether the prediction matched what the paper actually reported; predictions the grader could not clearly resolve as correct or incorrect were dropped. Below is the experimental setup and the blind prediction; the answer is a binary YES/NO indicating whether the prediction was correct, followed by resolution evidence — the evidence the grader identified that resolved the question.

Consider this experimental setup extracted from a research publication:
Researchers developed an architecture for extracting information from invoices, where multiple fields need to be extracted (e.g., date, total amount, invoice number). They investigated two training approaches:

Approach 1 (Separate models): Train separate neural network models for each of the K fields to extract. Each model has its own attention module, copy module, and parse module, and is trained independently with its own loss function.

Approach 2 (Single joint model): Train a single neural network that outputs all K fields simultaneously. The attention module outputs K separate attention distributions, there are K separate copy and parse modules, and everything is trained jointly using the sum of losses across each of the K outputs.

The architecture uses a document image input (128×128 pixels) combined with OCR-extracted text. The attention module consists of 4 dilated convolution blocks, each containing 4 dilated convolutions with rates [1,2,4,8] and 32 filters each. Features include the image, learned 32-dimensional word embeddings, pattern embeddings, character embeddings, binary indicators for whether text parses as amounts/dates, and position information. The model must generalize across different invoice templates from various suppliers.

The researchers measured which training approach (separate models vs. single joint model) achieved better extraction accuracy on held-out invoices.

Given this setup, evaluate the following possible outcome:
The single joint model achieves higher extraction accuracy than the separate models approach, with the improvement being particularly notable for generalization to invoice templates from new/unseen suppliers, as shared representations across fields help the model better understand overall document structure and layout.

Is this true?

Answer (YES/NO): NO